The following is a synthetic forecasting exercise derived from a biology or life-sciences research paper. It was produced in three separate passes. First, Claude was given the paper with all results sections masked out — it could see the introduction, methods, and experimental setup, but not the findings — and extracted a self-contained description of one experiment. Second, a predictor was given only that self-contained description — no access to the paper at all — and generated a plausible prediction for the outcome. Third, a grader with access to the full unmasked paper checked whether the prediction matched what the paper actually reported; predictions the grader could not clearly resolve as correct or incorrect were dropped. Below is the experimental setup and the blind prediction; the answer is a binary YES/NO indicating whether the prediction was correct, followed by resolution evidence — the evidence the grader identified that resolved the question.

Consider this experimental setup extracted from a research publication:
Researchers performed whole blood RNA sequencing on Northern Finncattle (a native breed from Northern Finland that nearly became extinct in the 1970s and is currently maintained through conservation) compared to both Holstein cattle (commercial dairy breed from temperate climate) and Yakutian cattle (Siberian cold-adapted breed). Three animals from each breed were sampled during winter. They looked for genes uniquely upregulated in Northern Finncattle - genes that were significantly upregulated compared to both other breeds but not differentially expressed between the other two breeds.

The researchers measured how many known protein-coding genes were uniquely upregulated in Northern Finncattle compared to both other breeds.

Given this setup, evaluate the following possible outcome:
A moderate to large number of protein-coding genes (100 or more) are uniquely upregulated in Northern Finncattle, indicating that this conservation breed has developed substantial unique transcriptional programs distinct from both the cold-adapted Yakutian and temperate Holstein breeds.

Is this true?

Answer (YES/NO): NO